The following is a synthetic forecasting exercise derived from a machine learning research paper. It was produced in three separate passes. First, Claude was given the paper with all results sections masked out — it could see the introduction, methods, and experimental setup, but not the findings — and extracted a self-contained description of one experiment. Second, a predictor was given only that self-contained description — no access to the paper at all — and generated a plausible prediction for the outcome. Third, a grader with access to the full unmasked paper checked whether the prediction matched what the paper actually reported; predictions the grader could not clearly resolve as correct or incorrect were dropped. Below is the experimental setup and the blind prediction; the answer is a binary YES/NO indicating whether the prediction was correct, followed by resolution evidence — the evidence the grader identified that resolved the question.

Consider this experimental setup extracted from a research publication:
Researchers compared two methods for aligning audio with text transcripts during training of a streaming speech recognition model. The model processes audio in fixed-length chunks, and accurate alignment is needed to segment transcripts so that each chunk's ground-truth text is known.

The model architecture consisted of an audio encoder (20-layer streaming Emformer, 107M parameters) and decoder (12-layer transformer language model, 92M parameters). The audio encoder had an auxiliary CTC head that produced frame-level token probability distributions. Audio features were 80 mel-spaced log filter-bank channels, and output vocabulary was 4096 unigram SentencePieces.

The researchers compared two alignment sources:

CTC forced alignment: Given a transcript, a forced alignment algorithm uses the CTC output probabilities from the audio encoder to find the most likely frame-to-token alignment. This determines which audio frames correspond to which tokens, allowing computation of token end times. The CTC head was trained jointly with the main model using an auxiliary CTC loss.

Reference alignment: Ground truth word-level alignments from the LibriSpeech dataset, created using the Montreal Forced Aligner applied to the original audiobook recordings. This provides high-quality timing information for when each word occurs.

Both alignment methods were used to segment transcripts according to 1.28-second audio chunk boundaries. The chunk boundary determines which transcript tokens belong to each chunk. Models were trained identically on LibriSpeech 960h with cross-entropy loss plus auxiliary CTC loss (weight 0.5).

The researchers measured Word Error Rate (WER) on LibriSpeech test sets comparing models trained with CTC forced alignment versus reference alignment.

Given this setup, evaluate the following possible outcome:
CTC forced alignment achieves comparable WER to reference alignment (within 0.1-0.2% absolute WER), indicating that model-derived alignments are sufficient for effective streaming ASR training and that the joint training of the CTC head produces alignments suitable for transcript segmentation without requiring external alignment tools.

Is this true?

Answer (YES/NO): YES